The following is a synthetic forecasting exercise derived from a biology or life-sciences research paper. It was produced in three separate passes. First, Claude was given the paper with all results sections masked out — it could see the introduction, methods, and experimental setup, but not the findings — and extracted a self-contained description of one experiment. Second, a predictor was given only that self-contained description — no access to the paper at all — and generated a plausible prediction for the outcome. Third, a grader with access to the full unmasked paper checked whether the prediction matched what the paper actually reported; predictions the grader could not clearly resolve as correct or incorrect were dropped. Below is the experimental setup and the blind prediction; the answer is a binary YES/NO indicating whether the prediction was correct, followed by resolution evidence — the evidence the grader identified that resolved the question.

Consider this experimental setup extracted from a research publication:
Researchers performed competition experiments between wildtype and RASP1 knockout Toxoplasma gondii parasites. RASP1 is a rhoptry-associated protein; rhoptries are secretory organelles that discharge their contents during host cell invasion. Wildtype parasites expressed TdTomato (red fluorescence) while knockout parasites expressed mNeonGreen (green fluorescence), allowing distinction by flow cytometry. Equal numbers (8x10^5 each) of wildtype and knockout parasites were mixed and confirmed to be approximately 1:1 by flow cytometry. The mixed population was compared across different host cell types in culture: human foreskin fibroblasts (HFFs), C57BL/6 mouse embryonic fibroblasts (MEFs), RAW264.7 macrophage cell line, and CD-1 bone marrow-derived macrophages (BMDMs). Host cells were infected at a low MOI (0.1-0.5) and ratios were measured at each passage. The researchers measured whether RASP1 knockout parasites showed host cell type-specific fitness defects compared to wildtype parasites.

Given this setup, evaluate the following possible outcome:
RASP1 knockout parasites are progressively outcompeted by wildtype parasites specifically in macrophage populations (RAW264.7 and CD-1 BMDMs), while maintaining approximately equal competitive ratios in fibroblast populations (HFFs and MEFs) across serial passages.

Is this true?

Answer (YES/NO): YES